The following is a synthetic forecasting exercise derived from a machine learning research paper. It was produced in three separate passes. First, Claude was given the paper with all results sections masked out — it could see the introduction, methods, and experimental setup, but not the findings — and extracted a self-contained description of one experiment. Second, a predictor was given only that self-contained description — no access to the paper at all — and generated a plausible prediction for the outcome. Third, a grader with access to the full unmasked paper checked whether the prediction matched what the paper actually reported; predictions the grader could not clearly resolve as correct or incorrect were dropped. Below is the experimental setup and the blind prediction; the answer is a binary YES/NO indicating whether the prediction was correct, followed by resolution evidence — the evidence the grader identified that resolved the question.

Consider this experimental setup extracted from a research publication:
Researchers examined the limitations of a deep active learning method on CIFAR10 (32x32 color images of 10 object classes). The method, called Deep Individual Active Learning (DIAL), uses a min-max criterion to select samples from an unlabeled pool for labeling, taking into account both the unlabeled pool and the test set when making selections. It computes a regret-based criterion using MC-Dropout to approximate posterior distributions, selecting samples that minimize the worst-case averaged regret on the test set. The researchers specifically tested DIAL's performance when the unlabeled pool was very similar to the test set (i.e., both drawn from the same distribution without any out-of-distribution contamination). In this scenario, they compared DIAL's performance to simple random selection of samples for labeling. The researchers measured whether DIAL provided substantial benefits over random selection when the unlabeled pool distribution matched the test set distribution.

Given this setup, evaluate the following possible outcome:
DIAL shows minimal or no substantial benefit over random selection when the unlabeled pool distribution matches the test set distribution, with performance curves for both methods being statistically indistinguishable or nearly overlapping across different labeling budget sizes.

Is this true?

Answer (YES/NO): YES